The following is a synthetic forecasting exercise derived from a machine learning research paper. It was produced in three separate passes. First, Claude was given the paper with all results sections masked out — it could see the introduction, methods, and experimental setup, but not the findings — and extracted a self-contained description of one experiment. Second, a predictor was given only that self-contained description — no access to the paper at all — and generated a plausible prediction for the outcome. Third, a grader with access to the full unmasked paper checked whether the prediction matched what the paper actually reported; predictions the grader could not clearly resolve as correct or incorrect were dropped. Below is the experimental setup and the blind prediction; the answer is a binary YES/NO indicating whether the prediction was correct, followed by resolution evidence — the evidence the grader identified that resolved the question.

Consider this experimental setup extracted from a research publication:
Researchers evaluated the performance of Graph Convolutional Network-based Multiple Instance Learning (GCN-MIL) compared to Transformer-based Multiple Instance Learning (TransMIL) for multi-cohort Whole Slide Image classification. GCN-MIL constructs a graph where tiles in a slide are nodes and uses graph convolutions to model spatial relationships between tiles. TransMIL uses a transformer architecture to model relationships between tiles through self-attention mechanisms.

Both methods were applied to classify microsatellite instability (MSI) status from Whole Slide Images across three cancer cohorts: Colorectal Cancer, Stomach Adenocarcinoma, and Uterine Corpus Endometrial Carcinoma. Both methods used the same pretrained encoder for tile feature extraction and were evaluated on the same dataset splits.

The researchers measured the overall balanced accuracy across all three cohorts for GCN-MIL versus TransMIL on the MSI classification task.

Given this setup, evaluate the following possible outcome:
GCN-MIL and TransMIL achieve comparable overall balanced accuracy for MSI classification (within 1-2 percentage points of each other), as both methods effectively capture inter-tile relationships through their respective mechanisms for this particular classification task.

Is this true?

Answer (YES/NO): NO